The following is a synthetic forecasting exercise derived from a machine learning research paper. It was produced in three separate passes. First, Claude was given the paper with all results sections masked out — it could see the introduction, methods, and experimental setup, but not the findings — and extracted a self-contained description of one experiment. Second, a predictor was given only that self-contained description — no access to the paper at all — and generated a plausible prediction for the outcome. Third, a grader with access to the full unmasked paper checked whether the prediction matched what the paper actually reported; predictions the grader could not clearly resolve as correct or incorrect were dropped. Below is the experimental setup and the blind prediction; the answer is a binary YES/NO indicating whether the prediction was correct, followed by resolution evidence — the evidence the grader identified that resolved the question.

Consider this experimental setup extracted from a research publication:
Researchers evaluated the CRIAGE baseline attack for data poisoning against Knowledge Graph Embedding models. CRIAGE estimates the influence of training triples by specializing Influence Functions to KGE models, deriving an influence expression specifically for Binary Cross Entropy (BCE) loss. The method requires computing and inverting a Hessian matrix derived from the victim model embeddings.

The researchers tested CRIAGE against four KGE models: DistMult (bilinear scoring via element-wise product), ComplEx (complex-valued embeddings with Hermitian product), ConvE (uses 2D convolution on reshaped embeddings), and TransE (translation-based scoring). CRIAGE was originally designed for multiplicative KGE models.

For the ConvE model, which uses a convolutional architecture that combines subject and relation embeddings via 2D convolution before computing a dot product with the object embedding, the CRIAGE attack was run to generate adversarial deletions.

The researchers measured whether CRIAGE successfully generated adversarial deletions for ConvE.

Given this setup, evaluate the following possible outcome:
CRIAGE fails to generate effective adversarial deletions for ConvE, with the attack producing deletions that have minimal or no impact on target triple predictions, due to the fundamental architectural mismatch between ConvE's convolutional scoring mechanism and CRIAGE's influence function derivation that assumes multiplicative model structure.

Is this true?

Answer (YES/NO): NO